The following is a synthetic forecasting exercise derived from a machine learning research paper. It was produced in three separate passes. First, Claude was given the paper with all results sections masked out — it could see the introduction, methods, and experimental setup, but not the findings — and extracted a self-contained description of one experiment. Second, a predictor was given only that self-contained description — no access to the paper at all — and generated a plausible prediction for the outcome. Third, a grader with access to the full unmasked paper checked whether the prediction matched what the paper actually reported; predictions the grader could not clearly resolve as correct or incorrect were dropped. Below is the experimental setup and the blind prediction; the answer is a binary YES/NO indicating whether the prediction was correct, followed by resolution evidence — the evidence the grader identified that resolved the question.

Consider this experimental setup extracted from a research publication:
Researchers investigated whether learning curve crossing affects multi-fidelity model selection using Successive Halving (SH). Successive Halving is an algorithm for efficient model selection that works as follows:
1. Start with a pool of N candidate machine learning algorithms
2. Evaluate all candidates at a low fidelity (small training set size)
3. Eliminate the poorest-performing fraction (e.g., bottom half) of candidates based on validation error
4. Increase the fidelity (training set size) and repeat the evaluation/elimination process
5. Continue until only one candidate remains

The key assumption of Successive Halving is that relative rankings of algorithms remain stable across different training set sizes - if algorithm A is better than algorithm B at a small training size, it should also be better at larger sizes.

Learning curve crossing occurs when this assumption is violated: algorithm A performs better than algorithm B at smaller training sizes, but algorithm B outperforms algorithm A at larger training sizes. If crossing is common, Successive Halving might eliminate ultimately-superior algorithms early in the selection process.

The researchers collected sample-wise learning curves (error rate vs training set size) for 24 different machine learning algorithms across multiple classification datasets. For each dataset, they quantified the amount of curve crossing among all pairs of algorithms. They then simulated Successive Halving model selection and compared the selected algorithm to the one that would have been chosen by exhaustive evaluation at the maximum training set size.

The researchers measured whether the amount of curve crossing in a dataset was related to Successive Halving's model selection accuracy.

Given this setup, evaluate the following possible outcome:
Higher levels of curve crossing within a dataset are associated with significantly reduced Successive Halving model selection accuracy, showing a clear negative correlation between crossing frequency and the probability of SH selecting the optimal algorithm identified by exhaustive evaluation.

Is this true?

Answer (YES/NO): YES